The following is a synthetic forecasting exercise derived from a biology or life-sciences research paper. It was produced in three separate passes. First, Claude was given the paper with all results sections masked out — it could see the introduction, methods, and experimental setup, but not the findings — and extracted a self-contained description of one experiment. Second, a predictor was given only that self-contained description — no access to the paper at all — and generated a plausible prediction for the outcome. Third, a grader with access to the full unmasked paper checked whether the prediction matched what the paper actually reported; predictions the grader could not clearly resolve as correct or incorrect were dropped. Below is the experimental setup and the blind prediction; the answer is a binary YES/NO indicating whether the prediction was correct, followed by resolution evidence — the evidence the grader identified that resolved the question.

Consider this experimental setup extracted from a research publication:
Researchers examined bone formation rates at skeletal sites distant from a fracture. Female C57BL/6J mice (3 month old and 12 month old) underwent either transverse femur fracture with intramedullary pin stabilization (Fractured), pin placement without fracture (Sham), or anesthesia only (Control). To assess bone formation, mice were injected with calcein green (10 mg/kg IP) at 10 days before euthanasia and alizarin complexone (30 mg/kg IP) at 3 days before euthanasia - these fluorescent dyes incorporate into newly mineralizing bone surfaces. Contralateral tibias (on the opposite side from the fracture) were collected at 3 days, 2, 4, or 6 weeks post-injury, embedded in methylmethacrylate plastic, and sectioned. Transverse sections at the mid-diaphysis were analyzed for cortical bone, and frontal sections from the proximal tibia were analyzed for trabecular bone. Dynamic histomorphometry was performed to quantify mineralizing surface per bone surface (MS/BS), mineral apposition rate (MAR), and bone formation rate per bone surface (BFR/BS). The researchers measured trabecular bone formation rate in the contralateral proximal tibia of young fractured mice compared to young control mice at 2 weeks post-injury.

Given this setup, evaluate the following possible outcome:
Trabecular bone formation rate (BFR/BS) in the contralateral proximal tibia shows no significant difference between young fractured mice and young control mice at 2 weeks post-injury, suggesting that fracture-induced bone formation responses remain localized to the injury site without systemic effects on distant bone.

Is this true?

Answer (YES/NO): YES